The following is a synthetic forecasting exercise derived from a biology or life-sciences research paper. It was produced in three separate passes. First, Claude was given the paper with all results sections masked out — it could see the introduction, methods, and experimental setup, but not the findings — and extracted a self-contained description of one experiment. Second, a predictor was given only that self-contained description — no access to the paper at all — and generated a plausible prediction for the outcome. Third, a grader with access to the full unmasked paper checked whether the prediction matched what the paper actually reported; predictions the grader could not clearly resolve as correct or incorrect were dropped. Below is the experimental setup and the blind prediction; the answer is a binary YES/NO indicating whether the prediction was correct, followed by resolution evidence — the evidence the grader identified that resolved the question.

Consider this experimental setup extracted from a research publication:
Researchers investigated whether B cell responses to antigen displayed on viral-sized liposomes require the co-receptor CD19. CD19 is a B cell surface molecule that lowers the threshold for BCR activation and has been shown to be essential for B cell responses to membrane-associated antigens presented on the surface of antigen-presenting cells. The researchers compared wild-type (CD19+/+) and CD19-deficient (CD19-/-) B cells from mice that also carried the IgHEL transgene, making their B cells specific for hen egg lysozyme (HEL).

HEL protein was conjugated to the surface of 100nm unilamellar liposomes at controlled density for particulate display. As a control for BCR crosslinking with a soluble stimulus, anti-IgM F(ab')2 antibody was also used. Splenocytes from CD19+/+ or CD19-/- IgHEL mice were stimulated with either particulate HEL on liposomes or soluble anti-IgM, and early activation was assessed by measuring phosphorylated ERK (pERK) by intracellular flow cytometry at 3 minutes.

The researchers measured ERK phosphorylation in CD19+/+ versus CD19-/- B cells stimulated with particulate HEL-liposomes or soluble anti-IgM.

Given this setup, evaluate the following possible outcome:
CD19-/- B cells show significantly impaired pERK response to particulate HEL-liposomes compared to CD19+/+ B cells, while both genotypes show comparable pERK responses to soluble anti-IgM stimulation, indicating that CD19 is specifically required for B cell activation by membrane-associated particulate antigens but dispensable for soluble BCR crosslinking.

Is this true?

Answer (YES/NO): NO